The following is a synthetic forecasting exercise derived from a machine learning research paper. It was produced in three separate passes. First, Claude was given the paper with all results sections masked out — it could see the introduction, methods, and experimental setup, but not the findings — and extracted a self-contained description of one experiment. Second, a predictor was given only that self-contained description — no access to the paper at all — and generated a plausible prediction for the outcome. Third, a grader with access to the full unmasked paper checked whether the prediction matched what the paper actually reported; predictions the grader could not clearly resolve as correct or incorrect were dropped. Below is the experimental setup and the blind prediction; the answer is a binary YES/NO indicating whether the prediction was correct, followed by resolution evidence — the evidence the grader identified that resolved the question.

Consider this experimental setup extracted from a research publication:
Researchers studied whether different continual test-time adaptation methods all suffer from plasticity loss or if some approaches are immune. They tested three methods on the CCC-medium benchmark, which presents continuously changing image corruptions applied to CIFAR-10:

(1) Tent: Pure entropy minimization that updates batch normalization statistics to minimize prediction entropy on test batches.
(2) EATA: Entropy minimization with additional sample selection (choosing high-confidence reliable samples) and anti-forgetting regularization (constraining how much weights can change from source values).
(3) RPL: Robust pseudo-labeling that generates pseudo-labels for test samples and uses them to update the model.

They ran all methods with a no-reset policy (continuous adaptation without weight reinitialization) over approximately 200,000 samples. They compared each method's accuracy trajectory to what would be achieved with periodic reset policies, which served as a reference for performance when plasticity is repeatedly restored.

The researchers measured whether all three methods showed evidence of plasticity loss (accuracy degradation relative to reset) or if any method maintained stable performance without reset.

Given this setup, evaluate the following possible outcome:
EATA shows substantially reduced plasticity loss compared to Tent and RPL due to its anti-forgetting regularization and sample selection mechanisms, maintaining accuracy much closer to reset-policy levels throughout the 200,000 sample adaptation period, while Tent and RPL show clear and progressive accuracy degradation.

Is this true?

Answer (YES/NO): NO